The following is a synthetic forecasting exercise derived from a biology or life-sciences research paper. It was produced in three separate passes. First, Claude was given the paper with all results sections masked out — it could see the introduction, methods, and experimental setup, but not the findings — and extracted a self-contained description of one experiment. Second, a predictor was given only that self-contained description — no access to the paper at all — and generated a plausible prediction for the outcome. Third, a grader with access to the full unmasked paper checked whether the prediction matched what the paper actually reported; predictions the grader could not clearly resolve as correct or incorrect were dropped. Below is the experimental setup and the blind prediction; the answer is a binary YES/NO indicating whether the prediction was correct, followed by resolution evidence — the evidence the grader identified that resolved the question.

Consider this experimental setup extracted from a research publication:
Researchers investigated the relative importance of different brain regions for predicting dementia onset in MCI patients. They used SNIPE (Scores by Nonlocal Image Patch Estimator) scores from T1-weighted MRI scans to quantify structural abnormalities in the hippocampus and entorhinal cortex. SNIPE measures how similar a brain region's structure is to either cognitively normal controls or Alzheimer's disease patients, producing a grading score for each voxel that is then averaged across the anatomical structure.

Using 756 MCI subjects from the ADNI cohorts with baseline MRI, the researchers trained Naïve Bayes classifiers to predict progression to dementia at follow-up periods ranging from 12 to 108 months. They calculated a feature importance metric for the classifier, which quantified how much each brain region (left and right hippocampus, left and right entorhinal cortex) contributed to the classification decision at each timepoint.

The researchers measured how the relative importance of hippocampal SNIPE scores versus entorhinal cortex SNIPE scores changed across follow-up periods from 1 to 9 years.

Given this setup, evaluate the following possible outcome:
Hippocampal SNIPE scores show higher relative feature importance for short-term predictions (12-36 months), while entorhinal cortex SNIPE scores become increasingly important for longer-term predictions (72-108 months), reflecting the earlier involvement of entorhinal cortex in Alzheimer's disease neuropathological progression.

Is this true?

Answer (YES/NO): NO